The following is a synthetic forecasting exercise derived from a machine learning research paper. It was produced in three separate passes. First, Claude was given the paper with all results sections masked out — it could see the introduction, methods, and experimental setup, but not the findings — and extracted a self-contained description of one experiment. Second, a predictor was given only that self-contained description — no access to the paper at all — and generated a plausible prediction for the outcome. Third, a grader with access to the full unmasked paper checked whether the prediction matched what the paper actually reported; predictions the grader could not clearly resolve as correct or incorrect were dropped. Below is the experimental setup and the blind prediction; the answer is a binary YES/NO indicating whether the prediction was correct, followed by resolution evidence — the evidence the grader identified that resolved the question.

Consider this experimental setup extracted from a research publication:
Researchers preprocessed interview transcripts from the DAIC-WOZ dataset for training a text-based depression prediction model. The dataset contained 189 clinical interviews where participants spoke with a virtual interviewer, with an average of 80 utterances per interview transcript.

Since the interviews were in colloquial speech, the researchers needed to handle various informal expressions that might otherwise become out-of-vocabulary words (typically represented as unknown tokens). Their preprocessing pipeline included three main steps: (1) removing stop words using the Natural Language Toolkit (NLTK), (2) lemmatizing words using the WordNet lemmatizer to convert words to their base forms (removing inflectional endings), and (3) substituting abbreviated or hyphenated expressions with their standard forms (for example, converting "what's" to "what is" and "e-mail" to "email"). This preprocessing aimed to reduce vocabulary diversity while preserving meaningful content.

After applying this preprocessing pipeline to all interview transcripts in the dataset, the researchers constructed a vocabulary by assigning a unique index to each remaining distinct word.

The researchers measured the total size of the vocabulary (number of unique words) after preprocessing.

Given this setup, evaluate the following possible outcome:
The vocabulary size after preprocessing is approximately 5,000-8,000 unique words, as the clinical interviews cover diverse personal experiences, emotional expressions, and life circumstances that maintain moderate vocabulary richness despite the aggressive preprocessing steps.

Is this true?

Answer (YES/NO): YES